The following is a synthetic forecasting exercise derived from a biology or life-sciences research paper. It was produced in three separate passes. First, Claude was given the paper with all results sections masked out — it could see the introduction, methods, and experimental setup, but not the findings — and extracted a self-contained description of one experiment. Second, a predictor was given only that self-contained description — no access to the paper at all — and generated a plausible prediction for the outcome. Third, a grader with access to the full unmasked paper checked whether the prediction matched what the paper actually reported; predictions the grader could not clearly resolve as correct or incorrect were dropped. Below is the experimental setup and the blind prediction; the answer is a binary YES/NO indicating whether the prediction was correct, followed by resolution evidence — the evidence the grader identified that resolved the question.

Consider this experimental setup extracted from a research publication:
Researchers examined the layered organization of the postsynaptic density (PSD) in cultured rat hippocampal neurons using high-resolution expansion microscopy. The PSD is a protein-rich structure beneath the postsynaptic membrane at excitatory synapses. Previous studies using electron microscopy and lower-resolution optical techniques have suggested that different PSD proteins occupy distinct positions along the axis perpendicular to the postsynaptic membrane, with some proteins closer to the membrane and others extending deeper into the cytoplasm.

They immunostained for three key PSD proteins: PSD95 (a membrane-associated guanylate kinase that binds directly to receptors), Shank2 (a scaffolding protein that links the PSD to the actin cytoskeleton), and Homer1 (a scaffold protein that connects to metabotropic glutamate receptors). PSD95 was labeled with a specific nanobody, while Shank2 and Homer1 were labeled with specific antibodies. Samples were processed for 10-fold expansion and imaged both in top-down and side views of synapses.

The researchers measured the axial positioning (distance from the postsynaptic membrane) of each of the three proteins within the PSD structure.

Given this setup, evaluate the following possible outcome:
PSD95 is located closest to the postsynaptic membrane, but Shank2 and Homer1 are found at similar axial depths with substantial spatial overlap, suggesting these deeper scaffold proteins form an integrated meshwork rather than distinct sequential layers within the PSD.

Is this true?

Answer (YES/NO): NO